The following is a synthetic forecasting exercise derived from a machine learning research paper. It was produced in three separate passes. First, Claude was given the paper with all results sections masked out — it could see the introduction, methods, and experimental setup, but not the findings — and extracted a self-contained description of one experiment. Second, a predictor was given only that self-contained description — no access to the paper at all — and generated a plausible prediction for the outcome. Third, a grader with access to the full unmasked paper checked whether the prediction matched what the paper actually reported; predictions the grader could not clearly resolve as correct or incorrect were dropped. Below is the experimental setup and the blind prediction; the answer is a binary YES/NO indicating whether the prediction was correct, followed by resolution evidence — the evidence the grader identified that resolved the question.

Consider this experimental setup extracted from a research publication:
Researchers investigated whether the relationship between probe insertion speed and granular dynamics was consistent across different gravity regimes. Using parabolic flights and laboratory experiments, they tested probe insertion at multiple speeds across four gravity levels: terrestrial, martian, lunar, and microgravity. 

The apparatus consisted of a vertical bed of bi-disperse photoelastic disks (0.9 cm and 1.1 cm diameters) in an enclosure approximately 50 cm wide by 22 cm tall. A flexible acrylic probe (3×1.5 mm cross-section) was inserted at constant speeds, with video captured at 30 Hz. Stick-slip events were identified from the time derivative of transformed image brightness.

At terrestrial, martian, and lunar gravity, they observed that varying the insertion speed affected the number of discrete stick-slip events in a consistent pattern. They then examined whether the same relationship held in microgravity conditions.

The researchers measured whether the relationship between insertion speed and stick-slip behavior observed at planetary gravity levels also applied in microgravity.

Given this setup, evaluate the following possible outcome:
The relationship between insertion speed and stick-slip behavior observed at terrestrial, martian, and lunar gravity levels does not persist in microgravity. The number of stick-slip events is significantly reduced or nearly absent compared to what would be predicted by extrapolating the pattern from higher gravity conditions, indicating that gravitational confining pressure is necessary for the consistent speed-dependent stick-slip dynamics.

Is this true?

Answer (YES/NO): YES